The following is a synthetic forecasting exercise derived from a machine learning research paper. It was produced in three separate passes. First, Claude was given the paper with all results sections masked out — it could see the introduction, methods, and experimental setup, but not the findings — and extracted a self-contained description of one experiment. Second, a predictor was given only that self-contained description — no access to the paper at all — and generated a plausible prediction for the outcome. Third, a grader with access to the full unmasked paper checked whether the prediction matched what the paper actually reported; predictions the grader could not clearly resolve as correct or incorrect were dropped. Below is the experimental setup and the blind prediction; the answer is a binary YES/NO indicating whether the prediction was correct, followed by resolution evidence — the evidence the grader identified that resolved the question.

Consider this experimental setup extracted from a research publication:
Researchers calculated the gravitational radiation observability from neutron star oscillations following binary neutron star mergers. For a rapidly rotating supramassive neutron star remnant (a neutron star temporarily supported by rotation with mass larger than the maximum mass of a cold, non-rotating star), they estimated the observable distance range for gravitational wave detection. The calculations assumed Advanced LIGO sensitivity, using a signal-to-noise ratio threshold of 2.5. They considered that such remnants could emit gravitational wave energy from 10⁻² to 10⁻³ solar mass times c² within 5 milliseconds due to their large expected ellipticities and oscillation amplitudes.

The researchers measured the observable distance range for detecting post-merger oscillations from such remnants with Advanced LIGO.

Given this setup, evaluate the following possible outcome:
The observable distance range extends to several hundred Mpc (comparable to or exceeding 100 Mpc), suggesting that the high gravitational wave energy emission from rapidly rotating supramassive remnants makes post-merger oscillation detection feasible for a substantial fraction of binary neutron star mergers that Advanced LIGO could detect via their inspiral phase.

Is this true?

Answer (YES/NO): NO